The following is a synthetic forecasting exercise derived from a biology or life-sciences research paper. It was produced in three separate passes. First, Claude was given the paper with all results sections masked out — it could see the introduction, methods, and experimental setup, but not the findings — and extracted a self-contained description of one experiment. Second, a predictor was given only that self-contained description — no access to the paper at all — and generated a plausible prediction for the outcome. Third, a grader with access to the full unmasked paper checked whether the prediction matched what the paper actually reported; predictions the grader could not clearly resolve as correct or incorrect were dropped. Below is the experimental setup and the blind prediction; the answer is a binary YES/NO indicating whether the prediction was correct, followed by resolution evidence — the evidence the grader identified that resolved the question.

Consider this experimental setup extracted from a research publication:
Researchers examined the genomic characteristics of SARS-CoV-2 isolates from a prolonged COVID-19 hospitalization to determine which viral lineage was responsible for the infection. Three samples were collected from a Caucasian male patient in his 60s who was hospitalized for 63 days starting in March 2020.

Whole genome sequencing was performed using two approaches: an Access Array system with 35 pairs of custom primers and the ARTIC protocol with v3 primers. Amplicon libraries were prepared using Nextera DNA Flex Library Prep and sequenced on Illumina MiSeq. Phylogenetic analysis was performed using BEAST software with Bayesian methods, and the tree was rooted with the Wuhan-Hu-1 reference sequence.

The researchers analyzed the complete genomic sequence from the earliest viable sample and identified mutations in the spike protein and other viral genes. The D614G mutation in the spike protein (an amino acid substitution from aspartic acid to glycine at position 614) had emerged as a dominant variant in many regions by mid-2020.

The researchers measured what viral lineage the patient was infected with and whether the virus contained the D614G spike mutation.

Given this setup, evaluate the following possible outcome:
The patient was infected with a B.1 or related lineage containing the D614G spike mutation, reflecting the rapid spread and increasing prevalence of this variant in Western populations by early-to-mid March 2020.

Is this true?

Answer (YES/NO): YES